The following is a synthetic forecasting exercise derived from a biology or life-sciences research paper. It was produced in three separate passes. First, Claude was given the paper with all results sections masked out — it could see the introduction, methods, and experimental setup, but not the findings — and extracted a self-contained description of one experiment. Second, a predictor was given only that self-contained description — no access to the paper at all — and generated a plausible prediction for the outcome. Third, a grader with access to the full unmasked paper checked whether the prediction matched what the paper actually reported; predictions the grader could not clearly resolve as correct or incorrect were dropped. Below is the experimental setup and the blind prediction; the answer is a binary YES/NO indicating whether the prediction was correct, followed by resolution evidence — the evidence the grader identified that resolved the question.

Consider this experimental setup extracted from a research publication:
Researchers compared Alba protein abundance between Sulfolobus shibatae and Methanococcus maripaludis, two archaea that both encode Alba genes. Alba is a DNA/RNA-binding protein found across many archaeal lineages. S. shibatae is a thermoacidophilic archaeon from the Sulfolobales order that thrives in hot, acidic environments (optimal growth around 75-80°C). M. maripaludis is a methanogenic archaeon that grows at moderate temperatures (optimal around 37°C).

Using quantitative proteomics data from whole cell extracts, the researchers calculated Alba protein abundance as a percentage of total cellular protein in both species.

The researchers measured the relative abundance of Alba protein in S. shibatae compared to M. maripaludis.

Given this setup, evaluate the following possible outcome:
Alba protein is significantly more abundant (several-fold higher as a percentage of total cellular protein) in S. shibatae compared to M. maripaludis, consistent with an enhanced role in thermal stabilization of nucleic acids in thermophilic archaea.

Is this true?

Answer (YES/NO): YES